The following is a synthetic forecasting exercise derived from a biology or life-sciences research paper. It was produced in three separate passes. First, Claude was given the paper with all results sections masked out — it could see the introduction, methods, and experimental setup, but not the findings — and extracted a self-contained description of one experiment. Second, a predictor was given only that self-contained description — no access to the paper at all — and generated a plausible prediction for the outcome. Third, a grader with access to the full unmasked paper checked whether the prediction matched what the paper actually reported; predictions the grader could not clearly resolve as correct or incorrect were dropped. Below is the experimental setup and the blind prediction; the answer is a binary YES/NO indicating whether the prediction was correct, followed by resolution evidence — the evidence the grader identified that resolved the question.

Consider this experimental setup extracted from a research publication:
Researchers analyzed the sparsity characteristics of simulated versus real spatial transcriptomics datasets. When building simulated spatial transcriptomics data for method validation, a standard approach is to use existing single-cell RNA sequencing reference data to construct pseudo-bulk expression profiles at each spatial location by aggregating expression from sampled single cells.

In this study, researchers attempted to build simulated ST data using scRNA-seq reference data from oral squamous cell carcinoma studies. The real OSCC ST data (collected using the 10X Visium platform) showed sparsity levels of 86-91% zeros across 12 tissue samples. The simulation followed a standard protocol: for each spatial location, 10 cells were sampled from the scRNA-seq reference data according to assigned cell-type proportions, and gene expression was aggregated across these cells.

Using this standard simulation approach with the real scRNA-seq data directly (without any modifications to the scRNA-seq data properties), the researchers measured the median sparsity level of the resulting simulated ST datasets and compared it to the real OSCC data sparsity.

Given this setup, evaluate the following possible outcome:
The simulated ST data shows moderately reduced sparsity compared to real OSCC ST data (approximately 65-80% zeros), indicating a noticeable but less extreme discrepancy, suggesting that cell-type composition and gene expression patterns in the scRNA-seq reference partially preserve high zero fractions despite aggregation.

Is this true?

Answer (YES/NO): NO